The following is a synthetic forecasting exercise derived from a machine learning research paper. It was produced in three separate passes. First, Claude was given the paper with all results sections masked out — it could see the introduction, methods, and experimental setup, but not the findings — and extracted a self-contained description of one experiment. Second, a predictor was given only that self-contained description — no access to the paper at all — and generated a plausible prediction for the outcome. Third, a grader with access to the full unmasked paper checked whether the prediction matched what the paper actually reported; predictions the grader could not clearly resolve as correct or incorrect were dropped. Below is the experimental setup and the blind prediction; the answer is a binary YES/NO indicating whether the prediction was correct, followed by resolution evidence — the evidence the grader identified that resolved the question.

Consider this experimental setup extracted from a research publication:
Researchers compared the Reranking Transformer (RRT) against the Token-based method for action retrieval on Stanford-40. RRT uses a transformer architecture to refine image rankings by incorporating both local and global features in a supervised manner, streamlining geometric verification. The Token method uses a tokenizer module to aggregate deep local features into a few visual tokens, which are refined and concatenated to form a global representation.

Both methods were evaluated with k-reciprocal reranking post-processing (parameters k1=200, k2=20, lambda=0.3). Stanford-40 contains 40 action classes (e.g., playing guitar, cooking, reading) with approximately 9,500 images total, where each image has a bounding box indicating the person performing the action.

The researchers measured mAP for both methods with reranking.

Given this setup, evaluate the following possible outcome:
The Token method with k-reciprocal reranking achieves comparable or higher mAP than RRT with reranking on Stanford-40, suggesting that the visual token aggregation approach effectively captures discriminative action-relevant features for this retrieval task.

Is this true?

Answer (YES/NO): YES